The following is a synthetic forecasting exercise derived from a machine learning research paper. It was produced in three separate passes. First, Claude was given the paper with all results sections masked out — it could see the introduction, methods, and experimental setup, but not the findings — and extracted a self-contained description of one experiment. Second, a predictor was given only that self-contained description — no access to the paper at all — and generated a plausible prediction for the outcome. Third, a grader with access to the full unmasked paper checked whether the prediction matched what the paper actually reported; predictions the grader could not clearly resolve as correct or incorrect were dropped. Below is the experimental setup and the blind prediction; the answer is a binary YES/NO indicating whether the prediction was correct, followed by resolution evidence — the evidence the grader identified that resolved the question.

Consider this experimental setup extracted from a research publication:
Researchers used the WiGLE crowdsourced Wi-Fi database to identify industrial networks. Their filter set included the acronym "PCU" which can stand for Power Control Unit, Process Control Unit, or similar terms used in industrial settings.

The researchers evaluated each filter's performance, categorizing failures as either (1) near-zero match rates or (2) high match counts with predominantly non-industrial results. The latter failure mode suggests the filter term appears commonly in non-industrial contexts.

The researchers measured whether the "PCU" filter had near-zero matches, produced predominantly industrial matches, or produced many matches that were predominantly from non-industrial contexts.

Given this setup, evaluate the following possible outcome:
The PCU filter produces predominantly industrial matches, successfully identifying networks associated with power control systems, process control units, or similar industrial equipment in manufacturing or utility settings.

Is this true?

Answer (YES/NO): NO